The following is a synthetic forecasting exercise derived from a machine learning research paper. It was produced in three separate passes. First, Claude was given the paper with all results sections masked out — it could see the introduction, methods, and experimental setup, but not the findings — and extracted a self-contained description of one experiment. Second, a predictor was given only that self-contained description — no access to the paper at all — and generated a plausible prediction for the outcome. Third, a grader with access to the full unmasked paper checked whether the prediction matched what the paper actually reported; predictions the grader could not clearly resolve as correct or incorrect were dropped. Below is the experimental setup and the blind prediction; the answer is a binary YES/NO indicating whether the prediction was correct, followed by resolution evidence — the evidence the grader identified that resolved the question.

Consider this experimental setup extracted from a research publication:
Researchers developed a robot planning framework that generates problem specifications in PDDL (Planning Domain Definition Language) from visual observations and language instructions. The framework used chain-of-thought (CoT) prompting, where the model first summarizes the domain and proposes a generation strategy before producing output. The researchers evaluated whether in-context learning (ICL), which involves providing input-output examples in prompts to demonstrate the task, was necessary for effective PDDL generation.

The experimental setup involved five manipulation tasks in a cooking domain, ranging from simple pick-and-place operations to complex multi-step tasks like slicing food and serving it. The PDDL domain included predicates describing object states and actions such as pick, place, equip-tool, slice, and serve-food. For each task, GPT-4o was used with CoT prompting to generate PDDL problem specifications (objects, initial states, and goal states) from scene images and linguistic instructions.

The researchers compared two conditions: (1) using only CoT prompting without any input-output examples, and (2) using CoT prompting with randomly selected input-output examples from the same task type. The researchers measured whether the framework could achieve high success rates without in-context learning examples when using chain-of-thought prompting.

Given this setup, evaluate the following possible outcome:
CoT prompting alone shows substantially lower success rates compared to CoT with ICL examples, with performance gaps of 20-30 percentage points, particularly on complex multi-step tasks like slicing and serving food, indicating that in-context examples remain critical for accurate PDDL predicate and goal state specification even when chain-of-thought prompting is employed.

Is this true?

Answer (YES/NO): NO